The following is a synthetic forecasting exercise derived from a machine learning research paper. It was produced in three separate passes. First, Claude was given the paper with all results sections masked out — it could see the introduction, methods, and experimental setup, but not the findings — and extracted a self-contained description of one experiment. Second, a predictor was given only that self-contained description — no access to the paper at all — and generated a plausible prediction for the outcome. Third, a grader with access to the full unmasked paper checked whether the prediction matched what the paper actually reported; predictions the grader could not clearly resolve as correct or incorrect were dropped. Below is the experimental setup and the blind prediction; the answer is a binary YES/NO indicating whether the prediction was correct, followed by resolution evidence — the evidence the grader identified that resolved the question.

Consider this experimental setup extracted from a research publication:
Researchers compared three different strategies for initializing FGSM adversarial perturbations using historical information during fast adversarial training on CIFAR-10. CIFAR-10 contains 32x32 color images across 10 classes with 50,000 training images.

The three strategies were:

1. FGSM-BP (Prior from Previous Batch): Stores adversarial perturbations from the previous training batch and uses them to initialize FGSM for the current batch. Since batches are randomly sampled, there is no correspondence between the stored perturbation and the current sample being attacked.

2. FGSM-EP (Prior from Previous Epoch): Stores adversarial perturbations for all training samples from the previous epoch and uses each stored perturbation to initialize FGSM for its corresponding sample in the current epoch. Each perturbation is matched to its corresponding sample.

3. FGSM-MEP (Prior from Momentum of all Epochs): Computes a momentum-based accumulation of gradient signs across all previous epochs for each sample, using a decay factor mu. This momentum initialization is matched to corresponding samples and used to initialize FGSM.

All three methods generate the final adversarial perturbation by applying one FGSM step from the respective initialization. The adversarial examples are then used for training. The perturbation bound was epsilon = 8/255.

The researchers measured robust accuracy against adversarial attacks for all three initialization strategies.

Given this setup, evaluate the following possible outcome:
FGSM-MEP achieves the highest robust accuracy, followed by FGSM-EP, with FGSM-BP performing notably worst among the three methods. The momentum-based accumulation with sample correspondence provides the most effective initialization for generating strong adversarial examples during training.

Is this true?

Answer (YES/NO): NO